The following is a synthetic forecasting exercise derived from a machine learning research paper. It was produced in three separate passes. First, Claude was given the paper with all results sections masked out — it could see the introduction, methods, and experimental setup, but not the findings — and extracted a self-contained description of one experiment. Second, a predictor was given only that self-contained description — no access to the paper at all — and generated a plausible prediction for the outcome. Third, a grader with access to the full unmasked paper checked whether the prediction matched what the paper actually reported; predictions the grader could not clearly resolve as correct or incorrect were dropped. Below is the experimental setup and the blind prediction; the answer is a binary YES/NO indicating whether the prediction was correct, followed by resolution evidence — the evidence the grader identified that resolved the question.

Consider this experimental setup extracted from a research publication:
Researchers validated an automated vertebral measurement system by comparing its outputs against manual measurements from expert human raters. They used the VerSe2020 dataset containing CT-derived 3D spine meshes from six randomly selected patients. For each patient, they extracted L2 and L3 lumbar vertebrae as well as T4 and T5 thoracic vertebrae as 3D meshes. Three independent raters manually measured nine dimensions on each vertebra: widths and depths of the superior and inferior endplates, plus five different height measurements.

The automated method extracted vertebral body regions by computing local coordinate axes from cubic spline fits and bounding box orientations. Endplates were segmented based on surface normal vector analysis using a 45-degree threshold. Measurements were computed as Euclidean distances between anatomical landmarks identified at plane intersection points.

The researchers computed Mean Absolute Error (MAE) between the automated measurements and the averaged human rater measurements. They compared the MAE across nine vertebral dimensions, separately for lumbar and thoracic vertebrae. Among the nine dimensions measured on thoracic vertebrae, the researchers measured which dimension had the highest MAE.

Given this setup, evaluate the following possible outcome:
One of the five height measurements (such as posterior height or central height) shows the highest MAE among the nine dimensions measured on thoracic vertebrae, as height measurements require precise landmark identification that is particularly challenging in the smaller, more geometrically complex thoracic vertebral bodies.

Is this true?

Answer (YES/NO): YES